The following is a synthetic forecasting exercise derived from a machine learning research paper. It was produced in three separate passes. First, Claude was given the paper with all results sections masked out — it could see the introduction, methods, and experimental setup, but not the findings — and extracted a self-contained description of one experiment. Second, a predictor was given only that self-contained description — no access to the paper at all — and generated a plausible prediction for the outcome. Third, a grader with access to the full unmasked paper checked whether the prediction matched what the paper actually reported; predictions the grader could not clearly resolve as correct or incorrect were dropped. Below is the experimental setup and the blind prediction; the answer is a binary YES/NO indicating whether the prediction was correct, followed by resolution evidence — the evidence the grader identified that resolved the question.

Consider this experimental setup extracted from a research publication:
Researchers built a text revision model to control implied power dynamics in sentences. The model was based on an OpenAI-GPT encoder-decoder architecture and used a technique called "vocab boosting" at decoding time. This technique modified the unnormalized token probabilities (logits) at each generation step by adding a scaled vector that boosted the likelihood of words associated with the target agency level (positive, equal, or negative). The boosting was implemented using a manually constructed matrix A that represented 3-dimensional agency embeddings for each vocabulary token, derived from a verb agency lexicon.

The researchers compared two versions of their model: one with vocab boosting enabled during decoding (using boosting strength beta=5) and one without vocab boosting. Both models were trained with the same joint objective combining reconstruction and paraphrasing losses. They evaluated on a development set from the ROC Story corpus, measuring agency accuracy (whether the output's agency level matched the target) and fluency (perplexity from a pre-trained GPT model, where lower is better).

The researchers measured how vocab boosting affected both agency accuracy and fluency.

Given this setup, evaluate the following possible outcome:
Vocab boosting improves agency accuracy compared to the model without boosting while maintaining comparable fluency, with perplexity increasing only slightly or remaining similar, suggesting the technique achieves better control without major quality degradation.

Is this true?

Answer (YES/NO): YES